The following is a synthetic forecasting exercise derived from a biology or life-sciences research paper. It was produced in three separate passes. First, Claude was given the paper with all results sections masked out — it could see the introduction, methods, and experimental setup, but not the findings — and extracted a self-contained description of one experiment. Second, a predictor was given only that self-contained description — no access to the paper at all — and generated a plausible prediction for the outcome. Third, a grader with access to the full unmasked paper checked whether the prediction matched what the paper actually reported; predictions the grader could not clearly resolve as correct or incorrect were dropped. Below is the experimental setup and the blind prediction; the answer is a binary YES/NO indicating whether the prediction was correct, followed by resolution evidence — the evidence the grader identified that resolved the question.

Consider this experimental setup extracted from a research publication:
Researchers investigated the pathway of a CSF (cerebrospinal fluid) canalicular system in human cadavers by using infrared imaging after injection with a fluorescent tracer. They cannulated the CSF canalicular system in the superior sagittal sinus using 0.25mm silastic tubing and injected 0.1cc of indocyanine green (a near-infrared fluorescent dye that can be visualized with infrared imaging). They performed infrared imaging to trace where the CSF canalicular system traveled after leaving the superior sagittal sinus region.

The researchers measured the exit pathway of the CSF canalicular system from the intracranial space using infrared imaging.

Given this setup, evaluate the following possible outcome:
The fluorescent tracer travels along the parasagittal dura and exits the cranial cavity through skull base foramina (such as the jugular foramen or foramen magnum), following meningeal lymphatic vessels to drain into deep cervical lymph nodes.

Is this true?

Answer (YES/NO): NO